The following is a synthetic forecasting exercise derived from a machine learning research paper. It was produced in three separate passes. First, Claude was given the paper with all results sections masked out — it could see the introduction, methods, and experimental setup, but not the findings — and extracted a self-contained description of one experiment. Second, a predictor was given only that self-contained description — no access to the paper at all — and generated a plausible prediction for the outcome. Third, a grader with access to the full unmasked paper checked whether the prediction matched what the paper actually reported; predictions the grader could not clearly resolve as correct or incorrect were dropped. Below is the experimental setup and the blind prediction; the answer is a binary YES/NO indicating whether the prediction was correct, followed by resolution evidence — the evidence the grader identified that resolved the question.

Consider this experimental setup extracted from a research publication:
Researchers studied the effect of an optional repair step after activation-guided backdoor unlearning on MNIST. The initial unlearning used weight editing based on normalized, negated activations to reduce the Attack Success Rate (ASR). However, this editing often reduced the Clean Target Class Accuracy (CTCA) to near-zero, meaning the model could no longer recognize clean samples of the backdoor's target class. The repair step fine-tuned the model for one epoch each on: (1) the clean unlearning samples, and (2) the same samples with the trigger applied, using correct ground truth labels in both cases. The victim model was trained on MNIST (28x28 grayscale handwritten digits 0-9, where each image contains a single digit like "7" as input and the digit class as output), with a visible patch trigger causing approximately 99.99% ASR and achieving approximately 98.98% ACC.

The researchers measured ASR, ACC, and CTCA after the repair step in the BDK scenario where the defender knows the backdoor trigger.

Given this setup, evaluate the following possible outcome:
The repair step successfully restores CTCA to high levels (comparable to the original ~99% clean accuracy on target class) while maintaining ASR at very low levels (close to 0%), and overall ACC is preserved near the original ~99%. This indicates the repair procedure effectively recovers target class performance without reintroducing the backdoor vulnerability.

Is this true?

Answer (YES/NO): YES